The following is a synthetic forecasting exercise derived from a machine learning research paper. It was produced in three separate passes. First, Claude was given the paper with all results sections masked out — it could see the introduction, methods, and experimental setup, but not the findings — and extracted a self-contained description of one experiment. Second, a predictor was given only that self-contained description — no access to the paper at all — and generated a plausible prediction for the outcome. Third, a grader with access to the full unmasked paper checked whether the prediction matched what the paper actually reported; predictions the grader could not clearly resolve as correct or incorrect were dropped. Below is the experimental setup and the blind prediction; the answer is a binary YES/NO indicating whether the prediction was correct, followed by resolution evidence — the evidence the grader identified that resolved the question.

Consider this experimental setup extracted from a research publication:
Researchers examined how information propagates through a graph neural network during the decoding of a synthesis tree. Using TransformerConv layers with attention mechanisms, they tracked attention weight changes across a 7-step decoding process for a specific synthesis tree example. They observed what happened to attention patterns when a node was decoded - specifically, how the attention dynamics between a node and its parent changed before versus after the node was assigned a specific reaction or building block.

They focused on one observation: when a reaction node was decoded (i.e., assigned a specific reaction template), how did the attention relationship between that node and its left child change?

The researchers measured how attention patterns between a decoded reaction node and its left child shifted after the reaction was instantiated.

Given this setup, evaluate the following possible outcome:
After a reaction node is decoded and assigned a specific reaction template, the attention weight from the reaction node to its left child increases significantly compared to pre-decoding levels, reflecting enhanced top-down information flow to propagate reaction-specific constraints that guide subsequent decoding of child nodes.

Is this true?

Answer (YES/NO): YES